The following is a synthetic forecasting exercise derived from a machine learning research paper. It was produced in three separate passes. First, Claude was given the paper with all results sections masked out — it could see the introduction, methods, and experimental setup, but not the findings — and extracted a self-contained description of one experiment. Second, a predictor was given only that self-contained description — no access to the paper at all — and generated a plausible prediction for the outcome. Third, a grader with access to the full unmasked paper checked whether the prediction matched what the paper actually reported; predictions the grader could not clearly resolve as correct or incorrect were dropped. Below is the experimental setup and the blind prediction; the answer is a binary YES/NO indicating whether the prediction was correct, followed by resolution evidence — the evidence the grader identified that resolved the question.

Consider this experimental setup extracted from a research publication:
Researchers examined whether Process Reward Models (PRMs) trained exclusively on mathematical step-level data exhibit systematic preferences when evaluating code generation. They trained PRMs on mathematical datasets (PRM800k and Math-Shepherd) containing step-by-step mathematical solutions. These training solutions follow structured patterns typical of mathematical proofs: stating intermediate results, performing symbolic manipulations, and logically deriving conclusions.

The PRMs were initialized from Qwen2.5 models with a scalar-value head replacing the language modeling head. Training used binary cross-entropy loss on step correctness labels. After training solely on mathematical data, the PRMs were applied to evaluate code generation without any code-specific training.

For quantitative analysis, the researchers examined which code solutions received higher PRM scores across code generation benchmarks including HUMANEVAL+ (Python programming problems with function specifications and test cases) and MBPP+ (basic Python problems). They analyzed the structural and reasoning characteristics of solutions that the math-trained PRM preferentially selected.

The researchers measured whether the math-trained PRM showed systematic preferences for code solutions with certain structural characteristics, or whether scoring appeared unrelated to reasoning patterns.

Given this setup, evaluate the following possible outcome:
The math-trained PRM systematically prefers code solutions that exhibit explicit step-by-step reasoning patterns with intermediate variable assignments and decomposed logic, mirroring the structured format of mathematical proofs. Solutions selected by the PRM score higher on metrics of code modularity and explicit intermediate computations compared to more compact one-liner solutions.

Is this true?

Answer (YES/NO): NO